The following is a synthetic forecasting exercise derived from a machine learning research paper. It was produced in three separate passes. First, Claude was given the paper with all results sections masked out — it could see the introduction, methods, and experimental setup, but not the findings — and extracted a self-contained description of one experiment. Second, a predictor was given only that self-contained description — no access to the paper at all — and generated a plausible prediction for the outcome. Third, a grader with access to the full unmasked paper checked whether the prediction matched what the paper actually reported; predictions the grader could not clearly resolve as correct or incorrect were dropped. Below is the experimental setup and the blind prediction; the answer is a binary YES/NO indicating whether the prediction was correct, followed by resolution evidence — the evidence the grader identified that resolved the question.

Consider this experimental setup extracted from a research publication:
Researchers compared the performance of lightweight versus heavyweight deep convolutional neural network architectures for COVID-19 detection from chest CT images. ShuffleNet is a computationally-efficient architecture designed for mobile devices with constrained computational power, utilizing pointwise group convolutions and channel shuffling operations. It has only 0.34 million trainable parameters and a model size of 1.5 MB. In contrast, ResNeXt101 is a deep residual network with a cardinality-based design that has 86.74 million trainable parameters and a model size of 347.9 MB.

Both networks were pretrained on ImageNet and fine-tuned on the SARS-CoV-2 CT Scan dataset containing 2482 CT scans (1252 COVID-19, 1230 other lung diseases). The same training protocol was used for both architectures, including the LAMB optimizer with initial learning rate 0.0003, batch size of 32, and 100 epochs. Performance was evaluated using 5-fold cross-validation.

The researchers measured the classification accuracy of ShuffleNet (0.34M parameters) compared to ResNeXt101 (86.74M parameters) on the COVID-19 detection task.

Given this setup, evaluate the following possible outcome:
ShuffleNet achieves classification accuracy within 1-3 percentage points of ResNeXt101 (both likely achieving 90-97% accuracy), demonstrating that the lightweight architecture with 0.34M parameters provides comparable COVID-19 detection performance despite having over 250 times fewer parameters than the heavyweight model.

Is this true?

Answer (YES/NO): NO